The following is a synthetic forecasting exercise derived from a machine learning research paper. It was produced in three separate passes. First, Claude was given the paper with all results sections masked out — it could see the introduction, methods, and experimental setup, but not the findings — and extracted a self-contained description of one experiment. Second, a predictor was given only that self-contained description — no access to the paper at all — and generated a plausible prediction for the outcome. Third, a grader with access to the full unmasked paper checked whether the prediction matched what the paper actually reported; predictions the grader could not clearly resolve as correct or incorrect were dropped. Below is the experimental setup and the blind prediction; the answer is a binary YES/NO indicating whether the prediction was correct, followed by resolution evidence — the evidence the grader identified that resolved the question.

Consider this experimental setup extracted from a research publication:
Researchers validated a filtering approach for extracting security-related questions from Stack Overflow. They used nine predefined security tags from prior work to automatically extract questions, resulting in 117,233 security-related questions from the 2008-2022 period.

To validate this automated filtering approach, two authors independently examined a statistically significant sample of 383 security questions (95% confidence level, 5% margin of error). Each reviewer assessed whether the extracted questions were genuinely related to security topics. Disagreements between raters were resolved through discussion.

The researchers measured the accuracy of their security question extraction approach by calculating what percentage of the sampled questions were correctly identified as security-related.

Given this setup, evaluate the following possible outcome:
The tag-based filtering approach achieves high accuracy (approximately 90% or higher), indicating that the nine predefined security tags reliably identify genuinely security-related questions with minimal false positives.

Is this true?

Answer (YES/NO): YES